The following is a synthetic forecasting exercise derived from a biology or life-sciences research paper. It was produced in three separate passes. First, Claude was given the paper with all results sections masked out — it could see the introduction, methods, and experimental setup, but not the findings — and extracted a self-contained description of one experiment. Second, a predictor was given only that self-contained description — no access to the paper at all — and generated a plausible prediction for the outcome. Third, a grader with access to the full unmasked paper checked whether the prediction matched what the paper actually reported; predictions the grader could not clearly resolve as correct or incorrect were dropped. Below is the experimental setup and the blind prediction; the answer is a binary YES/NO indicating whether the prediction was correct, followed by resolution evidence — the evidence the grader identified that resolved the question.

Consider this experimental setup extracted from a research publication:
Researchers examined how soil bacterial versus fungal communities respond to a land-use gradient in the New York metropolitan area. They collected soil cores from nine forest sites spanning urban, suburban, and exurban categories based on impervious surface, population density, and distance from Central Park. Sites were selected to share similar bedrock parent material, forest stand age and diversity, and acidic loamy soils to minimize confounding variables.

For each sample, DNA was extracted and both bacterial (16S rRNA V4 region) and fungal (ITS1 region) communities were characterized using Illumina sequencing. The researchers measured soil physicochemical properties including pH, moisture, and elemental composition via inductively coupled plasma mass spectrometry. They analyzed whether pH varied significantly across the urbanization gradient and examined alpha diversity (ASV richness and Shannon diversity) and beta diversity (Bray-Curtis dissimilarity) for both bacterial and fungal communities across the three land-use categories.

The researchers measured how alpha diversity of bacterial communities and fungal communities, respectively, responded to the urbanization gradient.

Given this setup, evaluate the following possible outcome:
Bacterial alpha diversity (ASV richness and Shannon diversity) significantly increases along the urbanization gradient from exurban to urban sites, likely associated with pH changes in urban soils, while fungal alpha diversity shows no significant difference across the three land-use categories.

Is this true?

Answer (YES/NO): NO